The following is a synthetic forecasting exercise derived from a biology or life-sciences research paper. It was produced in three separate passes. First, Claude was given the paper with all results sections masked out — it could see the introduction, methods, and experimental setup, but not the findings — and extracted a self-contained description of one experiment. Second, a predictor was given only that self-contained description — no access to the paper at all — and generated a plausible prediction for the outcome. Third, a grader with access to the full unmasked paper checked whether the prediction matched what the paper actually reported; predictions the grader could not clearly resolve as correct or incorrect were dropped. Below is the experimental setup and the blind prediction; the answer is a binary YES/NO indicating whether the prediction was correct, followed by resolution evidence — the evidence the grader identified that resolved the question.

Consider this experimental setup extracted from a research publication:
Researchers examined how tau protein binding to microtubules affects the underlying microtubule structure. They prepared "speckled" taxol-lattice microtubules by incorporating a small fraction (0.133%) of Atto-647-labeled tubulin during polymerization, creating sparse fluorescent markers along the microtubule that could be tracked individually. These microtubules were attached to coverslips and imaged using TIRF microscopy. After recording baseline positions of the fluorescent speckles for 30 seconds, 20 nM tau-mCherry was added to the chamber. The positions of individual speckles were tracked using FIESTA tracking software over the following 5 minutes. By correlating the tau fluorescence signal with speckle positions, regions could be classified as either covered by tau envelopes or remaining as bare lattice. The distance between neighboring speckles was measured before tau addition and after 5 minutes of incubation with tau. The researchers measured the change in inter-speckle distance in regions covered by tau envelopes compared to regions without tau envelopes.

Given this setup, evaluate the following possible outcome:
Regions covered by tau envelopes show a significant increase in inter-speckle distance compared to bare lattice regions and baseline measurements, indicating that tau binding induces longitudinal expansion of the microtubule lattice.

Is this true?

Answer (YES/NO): NO